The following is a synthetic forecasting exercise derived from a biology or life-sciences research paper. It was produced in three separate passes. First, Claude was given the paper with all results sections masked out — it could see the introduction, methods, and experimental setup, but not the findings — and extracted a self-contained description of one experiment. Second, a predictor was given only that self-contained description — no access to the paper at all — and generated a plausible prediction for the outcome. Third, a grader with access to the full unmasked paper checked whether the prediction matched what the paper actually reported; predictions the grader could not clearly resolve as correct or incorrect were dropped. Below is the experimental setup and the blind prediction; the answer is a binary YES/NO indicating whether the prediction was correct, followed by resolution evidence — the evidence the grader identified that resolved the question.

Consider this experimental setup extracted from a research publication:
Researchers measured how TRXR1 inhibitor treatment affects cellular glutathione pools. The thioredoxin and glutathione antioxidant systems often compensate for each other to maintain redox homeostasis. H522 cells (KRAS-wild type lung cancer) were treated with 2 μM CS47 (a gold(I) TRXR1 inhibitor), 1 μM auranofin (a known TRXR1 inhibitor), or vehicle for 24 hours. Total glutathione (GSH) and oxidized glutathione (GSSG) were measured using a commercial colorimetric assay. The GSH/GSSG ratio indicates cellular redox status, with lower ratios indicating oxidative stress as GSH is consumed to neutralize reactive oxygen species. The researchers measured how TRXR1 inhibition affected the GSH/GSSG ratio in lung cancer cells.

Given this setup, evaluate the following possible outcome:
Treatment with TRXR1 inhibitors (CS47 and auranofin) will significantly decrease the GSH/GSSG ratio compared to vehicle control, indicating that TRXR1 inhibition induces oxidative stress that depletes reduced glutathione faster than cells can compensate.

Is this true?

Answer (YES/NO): YES